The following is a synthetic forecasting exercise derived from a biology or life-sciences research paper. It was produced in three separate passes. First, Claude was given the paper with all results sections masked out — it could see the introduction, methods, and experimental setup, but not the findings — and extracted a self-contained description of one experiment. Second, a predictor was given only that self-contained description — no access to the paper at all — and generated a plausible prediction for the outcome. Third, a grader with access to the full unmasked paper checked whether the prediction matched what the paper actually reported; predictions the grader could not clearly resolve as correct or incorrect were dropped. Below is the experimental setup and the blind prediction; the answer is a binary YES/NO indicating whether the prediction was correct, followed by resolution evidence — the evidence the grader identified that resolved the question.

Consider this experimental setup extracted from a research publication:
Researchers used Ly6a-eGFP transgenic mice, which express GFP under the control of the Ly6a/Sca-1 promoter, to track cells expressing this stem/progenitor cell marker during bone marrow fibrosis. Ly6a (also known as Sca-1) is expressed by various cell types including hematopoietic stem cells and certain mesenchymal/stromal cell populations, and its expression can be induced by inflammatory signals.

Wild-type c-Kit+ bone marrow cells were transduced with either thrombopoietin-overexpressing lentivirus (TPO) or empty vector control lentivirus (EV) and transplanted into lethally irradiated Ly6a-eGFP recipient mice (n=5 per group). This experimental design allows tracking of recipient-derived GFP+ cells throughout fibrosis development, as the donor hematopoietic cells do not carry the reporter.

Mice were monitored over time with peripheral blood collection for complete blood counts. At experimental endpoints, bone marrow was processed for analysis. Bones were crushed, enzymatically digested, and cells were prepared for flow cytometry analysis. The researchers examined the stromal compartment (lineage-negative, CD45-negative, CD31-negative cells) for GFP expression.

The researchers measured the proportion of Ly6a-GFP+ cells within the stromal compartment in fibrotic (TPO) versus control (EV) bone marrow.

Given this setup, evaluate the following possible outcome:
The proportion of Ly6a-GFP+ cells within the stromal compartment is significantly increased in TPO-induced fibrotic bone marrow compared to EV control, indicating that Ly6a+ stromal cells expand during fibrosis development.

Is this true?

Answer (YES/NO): YES